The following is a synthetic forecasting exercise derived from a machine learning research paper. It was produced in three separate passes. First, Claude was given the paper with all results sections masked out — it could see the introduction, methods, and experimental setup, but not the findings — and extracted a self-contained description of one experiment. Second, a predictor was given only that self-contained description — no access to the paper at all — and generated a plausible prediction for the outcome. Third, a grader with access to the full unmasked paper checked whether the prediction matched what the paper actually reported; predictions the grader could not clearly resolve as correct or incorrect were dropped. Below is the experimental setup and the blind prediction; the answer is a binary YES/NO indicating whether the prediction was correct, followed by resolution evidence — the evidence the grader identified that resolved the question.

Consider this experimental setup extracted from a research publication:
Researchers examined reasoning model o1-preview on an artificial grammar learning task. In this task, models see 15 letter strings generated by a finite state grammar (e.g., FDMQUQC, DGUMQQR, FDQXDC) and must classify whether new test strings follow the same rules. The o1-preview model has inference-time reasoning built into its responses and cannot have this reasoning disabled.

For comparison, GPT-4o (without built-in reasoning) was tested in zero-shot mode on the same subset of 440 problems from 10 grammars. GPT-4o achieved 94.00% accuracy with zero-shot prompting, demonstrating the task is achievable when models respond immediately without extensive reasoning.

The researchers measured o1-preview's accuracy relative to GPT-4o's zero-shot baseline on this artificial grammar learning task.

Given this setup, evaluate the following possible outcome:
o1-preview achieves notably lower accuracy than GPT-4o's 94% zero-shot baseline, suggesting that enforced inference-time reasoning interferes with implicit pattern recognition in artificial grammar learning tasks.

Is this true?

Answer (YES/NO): YES